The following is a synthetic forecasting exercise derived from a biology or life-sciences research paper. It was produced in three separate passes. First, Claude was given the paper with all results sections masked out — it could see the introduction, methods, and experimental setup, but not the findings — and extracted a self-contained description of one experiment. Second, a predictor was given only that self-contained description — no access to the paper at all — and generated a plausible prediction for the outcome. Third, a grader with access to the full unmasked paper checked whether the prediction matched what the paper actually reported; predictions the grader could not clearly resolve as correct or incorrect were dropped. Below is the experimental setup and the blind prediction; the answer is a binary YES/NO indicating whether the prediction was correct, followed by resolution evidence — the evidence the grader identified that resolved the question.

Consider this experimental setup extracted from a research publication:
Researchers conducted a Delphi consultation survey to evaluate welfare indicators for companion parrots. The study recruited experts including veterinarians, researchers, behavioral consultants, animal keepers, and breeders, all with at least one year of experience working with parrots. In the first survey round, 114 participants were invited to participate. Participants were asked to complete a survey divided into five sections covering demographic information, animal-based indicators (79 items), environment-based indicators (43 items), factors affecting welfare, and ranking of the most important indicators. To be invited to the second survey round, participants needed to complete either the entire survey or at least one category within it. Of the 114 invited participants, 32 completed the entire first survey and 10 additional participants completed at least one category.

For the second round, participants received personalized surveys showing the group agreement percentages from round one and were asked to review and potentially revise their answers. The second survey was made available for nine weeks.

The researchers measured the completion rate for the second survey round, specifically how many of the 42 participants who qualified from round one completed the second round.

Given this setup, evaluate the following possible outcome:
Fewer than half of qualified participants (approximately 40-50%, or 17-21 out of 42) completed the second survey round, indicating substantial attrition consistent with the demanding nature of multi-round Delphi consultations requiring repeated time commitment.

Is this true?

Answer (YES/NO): NO